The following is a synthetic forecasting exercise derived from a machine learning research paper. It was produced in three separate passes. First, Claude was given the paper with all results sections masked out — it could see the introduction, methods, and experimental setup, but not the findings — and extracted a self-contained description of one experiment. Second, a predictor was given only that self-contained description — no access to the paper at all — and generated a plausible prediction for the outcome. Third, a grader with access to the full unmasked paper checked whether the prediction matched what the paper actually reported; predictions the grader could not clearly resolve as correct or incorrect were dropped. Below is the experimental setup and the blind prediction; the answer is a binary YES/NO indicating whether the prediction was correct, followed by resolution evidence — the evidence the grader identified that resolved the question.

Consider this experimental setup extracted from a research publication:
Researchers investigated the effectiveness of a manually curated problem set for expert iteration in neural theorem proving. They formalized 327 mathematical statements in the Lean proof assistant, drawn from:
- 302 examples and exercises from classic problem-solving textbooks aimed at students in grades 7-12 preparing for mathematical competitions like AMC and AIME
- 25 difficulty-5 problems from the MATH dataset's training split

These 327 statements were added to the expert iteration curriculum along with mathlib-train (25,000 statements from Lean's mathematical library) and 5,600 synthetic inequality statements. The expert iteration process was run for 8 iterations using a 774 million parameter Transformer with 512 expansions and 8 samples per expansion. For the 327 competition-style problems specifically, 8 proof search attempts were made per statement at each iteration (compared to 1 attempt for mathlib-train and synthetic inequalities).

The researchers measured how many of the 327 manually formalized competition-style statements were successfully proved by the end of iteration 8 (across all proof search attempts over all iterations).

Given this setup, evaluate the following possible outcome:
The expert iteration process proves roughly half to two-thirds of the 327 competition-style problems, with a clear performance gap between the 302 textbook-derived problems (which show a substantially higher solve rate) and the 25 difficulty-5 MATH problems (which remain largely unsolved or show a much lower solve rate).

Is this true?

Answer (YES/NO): NO